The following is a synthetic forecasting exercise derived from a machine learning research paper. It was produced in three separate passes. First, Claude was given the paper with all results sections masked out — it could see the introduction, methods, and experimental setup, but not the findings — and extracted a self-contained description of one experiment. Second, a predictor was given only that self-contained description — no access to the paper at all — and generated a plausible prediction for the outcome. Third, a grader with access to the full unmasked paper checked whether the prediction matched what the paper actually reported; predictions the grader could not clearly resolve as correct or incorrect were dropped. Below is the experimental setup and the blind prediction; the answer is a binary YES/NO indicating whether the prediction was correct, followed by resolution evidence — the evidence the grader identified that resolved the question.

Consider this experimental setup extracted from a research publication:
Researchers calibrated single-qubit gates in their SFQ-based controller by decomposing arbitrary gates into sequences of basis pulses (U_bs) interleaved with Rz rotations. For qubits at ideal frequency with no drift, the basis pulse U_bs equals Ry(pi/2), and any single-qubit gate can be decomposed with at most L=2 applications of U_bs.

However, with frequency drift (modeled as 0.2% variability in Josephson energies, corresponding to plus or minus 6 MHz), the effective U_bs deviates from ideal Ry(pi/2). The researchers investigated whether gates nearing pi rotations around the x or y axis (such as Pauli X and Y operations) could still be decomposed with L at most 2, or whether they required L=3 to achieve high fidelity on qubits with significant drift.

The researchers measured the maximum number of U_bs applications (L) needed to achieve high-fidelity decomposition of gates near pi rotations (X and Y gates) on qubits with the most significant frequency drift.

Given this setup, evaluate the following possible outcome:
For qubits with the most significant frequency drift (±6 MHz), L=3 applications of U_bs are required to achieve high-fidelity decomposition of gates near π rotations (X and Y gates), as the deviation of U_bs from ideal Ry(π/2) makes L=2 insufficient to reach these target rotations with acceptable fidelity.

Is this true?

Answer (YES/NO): YES